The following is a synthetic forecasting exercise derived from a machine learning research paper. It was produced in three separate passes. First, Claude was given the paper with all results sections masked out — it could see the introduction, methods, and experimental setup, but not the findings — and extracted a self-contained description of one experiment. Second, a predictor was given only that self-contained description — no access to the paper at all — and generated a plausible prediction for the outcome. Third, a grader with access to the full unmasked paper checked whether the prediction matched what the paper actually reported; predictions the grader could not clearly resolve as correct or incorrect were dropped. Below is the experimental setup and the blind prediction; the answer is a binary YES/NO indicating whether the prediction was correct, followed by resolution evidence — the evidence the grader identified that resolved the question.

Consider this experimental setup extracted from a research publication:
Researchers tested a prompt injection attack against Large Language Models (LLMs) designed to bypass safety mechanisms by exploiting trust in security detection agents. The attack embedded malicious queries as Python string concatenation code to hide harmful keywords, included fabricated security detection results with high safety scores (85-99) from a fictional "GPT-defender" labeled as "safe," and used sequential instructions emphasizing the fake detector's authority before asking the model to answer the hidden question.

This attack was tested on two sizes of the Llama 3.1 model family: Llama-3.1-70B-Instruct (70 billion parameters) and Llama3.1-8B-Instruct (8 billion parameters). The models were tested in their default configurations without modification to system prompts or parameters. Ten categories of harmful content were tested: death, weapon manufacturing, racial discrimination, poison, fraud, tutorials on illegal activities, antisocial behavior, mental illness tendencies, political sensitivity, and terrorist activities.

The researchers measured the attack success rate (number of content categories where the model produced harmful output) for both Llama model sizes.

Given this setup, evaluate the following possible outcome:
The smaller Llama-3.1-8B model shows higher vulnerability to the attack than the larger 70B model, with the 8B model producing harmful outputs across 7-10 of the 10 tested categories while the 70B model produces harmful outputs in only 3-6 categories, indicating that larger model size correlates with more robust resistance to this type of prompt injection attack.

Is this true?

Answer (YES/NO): NO